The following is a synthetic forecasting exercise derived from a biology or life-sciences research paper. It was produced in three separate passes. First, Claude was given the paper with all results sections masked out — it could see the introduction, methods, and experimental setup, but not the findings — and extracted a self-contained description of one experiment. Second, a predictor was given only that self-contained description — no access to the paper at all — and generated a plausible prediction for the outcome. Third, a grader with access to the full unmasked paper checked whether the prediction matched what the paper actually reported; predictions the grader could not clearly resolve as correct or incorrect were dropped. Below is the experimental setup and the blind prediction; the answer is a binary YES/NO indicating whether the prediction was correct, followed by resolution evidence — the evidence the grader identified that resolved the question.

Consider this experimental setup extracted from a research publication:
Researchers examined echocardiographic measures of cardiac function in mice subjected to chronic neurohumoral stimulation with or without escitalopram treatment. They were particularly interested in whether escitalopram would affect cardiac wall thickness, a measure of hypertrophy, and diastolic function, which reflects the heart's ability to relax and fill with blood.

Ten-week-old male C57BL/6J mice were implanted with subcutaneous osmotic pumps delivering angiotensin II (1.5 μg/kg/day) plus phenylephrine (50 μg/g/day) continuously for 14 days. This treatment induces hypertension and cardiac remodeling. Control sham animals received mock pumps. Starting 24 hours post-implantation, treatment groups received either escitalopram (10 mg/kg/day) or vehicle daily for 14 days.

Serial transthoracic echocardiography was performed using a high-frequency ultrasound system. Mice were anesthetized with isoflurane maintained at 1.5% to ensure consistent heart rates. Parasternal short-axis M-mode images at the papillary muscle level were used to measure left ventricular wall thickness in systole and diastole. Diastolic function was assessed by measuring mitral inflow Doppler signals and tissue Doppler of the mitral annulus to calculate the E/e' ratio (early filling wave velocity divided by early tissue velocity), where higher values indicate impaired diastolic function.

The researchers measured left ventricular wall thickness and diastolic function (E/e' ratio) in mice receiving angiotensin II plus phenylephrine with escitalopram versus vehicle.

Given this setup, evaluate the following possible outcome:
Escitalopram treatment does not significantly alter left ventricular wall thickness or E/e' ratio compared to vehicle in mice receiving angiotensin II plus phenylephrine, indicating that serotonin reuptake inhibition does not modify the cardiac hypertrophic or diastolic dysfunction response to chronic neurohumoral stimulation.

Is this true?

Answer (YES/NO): NO